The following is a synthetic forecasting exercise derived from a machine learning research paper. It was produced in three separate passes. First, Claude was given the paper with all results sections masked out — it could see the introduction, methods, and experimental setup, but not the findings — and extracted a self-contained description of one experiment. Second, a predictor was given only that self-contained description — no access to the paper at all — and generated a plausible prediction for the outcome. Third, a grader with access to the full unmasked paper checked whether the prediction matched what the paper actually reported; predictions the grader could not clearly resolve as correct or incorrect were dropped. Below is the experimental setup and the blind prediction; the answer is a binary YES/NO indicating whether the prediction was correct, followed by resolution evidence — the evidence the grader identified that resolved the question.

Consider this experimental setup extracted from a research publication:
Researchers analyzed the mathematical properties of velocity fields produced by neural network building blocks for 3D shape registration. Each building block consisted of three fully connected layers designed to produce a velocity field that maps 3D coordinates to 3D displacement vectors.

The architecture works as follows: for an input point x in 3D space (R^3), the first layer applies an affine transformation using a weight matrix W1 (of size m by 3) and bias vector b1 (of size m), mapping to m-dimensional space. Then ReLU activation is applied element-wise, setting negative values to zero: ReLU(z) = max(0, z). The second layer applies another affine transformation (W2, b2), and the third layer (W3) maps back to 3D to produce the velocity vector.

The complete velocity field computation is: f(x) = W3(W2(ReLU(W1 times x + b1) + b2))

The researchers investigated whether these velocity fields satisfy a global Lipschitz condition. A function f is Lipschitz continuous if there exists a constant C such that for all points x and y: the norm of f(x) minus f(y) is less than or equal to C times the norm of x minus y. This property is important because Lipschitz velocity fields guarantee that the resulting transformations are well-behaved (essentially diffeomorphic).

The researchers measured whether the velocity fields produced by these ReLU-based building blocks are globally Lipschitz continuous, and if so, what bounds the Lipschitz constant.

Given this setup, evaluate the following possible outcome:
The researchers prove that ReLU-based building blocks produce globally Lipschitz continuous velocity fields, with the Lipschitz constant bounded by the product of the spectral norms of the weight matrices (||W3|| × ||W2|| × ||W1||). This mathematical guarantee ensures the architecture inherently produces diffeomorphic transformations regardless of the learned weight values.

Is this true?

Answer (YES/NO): YES